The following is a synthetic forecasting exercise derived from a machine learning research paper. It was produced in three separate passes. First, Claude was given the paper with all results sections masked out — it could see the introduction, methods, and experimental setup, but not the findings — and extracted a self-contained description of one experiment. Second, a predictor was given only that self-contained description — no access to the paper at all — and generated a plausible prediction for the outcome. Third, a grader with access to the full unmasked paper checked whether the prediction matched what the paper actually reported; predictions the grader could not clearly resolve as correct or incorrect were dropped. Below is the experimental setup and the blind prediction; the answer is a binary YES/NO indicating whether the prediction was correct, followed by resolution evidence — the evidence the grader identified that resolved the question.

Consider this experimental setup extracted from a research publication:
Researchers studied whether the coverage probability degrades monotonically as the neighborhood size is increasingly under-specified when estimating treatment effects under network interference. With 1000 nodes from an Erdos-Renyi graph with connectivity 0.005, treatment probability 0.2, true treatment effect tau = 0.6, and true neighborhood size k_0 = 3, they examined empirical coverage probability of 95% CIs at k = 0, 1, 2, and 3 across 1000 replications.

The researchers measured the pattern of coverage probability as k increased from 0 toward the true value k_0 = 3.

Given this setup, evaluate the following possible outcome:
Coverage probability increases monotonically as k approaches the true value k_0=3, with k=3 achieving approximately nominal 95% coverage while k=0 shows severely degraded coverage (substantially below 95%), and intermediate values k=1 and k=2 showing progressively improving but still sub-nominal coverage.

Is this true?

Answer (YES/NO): YES